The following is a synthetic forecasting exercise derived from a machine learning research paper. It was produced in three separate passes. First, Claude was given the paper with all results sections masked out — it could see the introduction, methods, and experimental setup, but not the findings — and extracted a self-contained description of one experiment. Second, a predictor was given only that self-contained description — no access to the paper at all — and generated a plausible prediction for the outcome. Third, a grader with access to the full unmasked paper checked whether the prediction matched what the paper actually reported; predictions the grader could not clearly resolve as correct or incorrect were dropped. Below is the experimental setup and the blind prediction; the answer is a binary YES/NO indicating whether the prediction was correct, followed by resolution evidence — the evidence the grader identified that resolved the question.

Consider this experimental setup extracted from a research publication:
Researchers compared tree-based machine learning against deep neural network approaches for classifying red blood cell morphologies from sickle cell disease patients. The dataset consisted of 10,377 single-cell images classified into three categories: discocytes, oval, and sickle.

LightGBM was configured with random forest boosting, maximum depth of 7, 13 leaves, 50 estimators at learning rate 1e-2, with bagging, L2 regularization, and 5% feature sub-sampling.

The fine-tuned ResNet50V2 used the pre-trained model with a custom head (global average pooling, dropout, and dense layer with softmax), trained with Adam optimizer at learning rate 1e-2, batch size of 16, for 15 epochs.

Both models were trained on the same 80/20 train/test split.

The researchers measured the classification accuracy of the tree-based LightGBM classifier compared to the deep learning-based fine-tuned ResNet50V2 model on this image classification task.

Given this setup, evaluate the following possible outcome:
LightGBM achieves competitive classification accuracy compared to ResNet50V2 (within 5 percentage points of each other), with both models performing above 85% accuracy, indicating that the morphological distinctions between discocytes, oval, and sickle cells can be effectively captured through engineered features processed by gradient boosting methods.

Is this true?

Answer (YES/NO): NO